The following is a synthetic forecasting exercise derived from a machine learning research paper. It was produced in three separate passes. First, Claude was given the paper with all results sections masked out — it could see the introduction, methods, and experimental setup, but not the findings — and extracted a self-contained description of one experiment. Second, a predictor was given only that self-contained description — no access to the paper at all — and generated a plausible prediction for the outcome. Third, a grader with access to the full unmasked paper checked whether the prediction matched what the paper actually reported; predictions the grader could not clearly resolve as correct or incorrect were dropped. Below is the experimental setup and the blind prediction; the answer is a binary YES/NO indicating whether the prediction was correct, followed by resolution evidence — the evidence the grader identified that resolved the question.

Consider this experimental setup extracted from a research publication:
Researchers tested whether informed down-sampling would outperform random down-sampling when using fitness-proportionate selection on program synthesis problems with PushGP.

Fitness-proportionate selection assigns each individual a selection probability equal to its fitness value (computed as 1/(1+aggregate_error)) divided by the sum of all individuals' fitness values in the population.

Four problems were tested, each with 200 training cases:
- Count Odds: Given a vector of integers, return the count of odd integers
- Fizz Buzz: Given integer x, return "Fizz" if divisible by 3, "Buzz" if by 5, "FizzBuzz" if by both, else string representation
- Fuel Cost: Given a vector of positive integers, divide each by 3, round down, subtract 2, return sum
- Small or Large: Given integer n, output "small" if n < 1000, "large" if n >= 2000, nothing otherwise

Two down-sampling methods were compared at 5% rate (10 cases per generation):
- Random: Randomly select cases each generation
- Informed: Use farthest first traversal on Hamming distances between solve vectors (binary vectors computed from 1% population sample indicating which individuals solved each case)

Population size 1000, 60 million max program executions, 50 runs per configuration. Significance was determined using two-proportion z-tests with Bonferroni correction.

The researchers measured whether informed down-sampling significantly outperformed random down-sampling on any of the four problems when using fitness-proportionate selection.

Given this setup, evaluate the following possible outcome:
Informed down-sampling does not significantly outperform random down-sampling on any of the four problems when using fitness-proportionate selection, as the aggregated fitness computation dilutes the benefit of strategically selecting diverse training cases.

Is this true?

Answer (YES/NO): YES